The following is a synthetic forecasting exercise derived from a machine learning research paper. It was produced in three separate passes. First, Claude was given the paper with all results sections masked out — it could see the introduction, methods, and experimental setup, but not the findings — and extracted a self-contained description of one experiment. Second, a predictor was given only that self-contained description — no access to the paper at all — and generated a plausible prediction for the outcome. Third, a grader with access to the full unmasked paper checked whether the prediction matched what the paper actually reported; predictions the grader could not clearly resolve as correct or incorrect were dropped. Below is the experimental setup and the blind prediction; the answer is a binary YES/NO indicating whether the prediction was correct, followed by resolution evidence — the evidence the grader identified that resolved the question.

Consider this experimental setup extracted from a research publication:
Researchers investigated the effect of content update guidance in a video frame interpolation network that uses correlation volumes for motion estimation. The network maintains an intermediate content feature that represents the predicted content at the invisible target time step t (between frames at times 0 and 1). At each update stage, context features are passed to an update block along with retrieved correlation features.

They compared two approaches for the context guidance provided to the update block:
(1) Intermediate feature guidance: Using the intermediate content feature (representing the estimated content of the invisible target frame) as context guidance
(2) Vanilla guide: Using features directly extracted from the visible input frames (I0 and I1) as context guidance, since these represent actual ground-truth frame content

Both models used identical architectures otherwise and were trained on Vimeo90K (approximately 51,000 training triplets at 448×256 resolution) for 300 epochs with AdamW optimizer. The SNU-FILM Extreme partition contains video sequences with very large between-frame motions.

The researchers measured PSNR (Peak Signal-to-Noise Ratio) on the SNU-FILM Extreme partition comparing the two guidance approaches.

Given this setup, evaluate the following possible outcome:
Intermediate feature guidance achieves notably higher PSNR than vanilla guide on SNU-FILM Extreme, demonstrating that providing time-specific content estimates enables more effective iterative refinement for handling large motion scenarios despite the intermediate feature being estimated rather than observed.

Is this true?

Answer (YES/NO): YES